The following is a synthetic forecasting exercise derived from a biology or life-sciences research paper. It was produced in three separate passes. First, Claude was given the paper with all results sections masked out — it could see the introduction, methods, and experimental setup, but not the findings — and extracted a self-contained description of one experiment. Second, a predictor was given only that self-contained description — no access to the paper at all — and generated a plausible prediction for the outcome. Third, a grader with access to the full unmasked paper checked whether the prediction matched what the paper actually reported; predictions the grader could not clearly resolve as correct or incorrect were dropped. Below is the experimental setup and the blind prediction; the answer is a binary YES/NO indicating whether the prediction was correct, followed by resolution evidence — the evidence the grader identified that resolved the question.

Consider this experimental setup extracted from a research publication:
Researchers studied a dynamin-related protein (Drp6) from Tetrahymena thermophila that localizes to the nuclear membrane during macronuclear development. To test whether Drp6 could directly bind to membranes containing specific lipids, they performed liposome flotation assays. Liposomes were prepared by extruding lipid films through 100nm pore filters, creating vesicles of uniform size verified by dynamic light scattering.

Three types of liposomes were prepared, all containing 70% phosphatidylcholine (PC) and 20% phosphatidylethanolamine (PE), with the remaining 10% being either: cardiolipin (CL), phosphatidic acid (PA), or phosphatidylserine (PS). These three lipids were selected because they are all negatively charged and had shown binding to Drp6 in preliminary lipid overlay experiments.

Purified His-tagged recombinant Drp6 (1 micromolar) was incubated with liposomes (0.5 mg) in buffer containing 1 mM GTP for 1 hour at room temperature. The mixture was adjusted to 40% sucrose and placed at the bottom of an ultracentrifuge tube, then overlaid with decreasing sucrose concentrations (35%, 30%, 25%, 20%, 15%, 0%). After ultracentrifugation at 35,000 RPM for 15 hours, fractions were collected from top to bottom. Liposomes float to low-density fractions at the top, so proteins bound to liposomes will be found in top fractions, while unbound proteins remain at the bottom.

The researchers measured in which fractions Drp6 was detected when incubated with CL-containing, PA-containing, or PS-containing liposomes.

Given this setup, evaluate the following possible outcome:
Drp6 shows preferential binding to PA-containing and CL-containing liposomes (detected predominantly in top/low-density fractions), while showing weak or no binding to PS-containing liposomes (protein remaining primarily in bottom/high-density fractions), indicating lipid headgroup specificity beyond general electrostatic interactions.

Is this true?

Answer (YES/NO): NO